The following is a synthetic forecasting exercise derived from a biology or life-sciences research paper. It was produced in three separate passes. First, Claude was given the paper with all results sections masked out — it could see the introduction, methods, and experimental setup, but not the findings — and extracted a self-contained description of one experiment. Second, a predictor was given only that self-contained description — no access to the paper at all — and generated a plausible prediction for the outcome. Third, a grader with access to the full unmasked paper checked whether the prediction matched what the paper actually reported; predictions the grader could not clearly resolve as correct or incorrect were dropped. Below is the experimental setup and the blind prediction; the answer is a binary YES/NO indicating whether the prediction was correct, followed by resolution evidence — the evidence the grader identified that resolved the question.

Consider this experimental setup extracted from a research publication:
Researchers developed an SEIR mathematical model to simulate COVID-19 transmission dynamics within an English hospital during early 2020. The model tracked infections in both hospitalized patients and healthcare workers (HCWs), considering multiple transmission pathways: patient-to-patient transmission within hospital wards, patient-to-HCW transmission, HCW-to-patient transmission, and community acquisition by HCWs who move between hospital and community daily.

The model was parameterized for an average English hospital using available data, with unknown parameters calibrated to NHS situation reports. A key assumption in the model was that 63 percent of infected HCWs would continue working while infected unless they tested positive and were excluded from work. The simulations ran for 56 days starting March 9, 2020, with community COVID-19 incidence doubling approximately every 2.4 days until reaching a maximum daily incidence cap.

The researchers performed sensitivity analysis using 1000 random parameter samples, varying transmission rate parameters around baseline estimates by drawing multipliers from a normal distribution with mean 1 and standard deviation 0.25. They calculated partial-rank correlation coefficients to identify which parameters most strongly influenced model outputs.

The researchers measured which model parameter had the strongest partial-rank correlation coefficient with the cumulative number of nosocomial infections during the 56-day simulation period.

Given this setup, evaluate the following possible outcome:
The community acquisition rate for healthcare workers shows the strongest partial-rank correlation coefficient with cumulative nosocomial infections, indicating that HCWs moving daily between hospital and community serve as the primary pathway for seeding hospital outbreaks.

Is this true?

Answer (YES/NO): NO